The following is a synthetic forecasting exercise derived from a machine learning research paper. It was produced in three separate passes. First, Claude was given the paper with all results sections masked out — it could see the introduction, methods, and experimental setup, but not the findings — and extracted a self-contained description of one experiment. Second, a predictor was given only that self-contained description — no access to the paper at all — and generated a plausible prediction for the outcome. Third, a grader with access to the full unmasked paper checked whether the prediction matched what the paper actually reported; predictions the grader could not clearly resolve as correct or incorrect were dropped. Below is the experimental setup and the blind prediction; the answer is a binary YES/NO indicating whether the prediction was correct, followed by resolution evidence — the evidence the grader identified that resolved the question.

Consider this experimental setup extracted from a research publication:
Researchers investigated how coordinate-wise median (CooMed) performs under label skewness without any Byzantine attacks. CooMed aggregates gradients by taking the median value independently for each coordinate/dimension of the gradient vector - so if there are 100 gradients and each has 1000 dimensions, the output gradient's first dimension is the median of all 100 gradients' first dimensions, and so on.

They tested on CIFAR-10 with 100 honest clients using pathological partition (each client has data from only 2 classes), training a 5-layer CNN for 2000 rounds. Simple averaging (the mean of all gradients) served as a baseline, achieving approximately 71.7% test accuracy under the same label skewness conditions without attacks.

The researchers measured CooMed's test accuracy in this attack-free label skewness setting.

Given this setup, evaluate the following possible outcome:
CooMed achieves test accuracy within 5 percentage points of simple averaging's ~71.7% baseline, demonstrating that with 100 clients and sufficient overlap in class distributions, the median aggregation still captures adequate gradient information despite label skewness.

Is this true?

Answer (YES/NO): NO